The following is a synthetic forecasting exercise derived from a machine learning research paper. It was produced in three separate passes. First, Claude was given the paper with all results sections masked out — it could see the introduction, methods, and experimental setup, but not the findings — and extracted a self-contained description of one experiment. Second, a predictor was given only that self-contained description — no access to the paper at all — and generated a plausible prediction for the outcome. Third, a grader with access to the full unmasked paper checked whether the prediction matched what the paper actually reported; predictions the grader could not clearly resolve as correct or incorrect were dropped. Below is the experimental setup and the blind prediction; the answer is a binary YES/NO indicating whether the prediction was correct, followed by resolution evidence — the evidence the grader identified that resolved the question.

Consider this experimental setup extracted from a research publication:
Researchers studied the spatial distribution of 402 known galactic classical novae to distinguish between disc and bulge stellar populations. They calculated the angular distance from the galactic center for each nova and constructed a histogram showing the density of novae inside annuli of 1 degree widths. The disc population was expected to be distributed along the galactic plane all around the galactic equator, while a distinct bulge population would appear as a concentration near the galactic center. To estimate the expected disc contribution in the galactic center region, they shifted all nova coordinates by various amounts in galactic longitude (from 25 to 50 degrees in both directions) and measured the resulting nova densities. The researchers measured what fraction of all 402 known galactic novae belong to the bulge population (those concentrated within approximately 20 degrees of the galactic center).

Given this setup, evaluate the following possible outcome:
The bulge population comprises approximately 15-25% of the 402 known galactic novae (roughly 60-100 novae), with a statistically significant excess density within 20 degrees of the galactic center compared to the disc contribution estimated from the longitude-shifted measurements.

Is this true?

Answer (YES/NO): NO